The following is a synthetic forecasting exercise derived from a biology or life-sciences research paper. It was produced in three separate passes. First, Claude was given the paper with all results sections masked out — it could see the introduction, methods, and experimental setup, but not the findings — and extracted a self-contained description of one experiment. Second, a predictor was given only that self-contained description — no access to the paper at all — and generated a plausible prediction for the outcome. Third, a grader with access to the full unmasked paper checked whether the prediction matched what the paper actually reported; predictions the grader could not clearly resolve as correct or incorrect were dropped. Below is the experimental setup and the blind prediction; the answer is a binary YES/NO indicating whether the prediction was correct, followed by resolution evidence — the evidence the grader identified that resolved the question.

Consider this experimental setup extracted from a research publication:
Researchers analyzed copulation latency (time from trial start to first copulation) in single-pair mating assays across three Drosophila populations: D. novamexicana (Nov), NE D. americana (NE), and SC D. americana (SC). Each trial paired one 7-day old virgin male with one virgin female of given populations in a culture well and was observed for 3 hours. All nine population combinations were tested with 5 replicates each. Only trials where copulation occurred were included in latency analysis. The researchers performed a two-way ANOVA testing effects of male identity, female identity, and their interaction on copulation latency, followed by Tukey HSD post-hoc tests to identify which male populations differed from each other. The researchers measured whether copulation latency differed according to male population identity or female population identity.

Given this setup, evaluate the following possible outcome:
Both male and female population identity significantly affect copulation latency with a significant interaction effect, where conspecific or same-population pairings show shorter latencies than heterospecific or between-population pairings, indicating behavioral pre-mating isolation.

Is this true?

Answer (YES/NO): NO